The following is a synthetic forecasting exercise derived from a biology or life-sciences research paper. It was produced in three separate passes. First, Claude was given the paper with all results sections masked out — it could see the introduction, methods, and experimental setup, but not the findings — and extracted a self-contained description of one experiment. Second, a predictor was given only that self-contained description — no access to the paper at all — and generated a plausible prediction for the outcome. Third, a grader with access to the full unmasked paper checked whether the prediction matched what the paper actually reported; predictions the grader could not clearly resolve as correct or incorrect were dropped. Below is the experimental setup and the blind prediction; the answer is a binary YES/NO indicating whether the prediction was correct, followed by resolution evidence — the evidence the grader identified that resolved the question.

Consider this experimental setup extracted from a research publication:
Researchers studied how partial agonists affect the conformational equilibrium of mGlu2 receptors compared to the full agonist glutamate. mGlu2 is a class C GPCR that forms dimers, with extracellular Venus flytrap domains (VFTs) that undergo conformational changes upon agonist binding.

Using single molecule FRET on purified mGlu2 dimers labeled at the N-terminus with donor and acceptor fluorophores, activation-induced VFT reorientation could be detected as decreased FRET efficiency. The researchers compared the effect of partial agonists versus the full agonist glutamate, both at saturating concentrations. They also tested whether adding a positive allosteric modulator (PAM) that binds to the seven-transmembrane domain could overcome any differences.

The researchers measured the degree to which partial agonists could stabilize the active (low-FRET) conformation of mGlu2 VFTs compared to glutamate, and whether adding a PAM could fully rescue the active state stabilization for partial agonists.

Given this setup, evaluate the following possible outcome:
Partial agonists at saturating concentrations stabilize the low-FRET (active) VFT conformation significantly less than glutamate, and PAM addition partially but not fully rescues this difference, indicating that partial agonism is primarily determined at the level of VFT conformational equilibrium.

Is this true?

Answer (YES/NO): YES